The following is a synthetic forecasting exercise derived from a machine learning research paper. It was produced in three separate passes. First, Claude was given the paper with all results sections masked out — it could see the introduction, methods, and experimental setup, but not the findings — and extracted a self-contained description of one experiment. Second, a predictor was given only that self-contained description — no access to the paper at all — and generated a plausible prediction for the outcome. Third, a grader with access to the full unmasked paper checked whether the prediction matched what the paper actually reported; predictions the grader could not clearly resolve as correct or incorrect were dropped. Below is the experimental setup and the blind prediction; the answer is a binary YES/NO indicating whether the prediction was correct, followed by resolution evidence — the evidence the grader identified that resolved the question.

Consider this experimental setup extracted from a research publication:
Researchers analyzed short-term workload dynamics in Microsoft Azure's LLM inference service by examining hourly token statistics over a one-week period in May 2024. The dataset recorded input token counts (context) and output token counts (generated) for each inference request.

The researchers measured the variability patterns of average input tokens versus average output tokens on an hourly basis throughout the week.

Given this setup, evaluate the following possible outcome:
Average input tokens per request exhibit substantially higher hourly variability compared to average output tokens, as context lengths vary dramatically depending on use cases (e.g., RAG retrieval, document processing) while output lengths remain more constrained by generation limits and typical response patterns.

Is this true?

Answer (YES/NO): YES